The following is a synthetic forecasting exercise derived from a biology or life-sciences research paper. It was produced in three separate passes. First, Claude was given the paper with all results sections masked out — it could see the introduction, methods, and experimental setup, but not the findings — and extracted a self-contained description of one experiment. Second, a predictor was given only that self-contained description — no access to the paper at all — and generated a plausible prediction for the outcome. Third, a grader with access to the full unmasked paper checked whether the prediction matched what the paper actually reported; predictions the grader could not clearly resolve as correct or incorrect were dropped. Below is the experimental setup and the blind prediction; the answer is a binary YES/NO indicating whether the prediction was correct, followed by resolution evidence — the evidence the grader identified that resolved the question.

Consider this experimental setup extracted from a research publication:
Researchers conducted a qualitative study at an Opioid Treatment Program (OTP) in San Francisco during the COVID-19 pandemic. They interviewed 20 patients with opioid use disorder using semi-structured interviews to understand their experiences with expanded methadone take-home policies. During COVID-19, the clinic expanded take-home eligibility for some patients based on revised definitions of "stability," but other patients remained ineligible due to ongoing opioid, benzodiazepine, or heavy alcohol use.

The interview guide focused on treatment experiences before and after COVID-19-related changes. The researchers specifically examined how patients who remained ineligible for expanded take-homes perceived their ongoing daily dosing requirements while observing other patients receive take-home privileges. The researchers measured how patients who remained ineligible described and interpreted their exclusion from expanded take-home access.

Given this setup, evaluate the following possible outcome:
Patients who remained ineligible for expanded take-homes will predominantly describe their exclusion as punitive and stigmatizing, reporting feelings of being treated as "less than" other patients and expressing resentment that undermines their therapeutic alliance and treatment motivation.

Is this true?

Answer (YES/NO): NO